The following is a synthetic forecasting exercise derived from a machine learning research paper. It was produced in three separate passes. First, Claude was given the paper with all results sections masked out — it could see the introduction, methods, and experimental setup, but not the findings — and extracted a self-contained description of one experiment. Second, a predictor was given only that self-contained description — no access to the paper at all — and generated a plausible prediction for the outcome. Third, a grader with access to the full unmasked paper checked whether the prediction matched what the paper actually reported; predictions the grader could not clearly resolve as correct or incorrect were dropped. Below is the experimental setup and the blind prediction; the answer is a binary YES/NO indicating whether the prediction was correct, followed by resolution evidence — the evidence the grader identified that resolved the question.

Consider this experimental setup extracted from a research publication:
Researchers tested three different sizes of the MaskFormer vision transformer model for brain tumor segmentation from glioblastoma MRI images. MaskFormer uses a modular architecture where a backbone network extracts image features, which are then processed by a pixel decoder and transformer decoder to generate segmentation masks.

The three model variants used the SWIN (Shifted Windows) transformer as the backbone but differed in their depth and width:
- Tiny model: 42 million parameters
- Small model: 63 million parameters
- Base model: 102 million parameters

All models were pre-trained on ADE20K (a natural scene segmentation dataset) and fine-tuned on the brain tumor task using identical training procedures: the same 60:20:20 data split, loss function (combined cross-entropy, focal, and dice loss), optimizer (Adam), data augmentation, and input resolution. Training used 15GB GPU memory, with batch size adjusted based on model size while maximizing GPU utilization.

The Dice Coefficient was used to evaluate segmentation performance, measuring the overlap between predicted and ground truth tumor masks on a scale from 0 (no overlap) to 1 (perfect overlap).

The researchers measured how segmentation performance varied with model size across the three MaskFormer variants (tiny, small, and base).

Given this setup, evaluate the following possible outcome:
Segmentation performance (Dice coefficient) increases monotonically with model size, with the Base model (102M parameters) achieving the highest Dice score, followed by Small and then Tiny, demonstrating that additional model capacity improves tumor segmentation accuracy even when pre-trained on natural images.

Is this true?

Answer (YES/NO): NO